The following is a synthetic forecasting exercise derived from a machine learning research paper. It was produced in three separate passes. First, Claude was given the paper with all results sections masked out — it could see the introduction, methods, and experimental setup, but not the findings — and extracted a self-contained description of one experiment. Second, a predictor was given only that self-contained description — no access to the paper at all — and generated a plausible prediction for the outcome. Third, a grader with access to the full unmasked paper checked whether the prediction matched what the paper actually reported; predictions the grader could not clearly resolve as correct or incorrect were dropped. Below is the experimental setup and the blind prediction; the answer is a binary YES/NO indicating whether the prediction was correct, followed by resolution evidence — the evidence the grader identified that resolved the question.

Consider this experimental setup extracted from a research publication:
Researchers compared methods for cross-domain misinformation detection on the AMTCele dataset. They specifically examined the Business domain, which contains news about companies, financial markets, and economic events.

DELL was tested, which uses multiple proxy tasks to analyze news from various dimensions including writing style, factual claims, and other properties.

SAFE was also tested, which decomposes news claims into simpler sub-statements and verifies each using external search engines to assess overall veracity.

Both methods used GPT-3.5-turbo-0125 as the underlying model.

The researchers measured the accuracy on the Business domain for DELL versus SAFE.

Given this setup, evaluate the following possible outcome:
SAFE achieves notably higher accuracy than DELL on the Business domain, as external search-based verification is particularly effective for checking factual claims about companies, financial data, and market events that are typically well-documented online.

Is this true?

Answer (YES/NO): NO